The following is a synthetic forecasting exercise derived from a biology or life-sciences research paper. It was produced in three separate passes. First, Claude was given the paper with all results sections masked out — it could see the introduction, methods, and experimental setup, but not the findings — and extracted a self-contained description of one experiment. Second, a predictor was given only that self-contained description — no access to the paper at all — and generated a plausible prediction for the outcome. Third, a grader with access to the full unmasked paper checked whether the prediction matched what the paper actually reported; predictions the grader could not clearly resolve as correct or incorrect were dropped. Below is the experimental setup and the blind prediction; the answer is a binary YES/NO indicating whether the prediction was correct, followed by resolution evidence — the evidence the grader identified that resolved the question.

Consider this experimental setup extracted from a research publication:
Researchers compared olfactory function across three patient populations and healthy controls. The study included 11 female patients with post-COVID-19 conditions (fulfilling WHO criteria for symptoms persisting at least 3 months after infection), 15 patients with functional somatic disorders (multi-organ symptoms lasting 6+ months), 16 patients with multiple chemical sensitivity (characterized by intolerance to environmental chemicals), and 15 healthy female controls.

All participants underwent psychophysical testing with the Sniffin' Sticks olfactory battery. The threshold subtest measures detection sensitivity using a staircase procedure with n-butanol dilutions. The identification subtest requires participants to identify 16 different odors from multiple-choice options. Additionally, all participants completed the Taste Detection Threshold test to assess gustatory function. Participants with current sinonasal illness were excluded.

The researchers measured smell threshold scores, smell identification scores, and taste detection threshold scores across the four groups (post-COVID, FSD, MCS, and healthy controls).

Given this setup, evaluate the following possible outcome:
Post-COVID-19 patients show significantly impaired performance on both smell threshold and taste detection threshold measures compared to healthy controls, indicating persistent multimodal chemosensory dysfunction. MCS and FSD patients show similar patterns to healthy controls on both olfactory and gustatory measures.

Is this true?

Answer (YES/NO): YES